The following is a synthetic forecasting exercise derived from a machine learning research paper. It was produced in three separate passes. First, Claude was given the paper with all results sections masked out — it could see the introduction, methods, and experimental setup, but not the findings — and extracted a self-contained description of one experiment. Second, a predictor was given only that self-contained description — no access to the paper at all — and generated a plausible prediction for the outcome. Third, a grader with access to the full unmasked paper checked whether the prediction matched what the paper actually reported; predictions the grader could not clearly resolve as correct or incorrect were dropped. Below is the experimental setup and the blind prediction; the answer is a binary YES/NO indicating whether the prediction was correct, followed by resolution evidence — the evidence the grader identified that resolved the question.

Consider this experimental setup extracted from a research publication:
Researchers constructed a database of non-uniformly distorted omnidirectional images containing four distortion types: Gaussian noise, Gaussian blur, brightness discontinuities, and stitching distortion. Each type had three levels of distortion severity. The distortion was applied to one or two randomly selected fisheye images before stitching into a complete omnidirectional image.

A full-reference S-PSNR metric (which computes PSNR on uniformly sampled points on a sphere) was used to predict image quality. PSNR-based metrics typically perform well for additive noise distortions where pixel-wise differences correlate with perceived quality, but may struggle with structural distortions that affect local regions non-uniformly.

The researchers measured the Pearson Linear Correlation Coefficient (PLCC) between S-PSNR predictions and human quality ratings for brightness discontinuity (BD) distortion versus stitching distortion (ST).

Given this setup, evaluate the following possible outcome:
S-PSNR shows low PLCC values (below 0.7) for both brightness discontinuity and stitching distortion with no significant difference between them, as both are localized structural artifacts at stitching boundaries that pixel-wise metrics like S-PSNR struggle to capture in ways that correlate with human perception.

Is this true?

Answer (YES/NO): NO